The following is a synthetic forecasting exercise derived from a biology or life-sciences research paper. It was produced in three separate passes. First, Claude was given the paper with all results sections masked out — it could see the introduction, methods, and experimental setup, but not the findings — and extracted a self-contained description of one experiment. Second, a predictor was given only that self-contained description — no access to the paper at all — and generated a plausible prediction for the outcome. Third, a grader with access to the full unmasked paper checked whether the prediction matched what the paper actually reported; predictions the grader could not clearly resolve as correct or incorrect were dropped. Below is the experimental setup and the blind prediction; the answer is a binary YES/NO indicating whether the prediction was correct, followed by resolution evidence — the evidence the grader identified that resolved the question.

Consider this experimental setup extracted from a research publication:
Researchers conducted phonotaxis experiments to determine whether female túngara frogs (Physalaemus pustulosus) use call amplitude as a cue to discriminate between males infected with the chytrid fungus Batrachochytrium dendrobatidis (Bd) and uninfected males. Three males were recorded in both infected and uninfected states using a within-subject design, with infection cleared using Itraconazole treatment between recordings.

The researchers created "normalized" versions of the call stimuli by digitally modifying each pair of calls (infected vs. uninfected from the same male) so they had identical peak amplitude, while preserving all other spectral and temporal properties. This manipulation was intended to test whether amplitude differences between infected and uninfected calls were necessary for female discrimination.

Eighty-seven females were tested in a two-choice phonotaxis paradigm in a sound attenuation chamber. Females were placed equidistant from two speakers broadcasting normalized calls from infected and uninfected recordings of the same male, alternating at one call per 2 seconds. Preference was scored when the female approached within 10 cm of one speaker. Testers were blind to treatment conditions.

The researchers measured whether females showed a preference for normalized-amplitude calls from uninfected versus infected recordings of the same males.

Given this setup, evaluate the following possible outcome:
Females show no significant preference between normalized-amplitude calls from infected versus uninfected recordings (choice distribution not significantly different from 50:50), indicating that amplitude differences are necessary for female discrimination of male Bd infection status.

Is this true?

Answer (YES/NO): NO